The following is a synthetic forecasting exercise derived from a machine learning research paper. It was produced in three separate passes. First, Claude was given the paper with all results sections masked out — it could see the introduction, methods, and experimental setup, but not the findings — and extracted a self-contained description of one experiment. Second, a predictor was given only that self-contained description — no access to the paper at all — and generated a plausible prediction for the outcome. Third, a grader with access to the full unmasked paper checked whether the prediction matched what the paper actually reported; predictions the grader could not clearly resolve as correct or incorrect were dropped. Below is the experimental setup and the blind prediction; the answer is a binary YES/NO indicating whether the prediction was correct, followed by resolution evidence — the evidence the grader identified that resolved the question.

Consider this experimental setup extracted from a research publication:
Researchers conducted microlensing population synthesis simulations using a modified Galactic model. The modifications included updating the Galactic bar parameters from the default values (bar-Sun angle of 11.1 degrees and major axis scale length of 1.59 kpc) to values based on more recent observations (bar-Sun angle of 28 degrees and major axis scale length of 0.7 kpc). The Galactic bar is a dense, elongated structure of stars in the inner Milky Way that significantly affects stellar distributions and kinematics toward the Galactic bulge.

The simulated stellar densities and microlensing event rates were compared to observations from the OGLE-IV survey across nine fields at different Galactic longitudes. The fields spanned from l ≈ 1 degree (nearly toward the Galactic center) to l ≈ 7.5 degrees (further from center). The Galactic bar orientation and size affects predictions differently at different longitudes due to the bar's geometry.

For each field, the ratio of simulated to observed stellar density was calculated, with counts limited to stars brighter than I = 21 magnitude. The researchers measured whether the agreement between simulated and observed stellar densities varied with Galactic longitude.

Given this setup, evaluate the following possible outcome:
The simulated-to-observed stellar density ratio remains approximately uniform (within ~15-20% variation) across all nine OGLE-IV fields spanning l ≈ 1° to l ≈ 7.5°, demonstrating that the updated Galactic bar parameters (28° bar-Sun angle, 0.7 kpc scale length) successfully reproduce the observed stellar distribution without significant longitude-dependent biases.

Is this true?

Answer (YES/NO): NO